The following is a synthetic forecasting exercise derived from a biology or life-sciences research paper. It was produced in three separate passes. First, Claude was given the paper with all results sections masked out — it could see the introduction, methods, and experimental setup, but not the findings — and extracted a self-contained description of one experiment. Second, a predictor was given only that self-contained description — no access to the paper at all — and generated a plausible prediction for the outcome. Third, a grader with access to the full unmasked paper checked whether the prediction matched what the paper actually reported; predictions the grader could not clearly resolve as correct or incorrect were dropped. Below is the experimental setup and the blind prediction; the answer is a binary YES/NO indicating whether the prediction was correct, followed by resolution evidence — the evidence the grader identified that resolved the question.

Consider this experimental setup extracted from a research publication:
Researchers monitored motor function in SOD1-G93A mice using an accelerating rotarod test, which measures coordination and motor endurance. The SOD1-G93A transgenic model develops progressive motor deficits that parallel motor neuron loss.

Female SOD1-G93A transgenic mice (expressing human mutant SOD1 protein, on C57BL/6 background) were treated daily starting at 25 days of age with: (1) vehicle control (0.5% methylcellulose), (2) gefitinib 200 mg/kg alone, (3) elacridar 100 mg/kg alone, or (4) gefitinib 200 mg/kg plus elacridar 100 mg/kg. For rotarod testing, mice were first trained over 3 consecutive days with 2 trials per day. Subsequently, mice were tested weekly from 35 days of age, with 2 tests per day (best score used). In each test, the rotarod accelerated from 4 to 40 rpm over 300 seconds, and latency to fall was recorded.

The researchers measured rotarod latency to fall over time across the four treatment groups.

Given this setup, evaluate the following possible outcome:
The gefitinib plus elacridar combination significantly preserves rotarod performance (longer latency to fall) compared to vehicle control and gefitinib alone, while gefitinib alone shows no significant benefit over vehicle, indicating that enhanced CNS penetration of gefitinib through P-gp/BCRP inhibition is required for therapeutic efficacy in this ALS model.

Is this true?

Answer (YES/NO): NO